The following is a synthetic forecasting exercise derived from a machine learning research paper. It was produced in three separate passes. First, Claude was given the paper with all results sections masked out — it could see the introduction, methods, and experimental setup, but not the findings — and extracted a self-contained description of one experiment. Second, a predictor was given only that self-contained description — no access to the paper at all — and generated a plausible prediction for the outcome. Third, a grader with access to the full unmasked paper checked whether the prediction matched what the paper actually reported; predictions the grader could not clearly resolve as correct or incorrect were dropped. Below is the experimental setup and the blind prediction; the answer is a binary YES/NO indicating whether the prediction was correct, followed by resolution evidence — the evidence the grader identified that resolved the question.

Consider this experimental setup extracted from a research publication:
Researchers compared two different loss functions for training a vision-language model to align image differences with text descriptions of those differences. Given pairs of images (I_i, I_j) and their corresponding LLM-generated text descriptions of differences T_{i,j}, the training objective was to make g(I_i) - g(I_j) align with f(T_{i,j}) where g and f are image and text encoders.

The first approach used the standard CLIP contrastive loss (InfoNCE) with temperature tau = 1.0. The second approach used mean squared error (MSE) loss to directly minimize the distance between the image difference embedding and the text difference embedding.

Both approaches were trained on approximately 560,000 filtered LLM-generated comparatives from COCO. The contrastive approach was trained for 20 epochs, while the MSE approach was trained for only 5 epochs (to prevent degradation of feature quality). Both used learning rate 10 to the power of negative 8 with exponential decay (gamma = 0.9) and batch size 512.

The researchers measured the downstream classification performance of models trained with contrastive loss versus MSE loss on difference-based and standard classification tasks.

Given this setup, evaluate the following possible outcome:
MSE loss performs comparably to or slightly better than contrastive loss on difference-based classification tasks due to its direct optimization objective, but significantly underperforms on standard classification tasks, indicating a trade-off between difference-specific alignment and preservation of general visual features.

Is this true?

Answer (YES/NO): NO